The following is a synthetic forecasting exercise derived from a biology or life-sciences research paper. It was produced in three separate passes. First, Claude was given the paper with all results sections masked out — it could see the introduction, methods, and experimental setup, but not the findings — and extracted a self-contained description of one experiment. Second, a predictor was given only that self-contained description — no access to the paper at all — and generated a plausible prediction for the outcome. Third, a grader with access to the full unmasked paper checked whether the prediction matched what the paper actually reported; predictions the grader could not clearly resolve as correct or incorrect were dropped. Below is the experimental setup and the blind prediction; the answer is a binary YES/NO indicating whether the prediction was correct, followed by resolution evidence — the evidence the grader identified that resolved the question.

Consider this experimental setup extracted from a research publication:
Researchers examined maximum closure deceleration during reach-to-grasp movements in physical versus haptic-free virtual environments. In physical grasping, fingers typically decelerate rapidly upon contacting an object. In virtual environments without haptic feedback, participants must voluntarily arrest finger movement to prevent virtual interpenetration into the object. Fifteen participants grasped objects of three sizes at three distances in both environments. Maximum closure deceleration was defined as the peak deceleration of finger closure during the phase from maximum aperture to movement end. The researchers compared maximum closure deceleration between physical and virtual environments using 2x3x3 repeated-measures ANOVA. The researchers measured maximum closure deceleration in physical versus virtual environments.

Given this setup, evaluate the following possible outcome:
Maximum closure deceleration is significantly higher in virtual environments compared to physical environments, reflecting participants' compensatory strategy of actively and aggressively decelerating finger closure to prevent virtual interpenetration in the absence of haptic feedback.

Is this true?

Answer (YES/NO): YES